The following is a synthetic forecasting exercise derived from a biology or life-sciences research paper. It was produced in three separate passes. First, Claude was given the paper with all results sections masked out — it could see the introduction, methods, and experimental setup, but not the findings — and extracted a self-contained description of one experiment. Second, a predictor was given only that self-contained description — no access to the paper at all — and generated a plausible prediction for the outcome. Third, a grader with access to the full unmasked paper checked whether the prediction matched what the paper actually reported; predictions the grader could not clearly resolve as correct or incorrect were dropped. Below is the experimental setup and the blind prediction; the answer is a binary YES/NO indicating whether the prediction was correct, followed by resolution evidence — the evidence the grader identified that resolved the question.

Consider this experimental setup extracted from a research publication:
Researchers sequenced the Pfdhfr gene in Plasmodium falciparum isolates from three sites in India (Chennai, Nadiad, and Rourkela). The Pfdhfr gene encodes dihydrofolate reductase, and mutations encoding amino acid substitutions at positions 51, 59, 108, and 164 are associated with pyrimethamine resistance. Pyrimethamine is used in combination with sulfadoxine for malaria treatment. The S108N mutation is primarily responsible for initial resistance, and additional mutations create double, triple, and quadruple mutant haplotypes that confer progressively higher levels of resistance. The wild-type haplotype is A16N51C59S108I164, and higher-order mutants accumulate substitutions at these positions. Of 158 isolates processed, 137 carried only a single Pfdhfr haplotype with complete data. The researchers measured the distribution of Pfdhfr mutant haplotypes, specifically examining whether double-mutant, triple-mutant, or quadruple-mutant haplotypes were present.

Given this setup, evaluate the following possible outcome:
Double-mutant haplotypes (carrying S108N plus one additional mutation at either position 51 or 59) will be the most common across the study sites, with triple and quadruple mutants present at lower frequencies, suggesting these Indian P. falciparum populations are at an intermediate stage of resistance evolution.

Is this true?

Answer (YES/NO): NO